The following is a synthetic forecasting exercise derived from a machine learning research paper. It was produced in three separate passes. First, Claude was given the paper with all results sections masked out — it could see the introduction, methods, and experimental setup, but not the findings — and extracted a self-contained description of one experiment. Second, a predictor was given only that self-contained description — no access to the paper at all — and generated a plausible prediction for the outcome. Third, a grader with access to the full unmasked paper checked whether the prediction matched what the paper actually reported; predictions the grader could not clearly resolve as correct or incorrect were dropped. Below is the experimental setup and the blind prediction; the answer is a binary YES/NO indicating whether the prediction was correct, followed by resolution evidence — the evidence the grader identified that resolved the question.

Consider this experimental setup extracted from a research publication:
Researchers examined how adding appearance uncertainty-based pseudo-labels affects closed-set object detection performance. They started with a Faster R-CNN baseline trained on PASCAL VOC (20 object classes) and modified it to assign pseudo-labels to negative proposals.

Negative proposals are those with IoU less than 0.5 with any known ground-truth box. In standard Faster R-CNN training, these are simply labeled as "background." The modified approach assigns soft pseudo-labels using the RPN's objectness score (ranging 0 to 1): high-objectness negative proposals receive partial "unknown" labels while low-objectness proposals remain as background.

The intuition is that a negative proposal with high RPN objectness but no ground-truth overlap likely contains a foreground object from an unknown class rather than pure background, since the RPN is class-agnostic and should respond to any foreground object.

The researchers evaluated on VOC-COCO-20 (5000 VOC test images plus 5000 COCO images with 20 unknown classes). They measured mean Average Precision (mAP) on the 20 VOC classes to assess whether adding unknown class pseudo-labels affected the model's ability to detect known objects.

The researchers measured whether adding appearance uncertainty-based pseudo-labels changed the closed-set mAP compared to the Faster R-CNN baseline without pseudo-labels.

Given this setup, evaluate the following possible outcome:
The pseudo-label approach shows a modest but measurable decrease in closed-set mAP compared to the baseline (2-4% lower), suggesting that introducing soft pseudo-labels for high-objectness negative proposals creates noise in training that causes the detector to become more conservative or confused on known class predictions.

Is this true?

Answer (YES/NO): NO